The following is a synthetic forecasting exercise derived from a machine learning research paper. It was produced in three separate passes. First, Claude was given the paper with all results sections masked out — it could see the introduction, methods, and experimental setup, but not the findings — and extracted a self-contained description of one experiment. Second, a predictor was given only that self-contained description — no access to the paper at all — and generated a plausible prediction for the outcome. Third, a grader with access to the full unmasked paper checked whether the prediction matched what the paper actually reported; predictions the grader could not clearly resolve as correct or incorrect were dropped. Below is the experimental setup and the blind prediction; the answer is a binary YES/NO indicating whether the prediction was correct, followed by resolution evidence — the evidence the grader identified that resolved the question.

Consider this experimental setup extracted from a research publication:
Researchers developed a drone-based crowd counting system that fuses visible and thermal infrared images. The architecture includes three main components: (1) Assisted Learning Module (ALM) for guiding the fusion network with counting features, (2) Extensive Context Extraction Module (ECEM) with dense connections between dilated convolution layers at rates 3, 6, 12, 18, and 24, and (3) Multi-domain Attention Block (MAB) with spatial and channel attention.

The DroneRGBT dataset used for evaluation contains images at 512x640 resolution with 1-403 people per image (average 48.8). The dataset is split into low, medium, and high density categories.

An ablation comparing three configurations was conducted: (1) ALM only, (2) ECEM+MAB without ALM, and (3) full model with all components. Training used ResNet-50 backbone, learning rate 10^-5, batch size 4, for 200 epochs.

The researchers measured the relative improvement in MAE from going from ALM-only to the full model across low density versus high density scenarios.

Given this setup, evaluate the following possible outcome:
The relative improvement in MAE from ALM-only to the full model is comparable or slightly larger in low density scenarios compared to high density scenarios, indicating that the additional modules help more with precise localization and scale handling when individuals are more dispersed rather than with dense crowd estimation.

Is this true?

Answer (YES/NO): NO